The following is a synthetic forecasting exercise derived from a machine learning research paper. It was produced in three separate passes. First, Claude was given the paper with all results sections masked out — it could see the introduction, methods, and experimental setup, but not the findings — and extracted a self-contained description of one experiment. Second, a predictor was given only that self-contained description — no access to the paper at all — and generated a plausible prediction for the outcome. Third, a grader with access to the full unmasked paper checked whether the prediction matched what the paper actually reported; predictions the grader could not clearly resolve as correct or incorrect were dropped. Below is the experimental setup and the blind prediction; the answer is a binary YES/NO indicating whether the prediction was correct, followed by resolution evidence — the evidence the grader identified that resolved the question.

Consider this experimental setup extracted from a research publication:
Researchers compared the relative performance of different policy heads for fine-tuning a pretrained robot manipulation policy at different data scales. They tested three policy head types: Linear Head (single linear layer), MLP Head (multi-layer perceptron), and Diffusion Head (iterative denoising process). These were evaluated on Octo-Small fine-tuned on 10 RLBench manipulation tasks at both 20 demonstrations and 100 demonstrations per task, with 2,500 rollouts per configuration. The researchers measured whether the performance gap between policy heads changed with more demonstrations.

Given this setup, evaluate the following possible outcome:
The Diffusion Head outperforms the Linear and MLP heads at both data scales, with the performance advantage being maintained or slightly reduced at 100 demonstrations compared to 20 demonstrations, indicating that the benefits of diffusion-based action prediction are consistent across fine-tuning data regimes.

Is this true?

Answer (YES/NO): NO